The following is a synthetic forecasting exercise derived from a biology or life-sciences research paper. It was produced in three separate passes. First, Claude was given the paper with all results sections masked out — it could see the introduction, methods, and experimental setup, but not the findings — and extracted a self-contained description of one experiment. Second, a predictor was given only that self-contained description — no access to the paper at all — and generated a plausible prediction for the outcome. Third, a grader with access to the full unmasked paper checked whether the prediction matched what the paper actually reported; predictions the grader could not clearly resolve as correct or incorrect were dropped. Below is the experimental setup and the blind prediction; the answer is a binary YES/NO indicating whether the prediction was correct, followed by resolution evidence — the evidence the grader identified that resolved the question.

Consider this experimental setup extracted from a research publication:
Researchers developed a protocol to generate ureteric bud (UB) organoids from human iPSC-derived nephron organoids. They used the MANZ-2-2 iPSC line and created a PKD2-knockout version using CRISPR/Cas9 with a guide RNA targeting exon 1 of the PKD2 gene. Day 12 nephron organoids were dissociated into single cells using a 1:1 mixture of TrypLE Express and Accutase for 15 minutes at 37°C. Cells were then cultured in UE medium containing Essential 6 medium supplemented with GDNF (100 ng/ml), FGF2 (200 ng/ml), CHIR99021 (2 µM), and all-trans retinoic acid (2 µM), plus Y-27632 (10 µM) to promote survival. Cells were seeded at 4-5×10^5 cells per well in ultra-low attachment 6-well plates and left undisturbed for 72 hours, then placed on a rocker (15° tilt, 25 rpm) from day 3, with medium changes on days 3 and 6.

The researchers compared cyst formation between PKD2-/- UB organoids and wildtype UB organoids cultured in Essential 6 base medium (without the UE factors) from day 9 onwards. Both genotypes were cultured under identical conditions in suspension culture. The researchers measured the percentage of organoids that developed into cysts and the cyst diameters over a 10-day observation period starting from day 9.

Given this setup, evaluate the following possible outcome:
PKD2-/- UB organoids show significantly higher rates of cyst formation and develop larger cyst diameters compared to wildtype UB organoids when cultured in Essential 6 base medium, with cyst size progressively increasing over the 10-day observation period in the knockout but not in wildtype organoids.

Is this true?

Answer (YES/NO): YES